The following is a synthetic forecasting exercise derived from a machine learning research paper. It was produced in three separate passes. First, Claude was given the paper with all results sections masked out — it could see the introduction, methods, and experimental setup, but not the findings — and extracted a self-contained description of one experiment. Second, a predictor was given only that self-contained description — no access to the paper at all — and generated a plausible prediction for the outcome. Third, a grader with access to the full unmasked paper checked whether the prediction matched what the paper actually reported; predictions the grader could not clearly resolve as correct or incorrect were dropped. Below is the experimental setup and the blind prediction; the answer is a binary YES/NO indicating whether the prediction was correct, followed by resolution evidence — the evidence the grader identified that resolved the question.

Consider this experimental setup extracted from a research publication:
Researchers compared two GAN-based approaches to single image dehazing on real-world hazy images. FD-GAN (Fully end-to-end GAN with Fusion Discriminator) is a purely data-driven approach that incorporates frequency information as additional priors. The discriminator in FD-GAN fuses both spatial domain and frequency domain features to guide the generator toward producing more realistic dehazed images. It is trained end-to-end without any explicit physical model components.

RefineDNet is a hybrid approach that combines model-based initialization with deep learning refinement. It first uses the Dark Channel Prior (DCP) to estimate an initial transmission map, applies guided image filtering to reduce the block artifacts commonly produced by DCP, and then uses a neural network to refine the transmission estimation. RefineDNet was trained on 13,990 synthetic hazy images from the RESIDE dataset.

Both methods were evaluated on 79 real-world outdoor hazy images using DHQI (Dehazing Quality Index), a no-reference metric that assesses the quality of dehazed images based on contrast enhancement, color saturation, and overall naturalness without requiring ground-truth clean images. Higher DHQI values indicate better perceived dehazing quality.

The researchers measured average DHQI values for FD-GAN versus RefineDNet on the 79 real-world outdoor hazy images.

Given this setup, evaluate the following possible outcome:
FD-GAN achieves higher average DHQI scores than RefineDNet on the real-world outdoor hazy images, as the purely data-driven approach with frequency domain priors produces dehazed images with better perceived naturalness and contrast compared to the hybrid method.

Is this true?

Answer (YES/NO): NO